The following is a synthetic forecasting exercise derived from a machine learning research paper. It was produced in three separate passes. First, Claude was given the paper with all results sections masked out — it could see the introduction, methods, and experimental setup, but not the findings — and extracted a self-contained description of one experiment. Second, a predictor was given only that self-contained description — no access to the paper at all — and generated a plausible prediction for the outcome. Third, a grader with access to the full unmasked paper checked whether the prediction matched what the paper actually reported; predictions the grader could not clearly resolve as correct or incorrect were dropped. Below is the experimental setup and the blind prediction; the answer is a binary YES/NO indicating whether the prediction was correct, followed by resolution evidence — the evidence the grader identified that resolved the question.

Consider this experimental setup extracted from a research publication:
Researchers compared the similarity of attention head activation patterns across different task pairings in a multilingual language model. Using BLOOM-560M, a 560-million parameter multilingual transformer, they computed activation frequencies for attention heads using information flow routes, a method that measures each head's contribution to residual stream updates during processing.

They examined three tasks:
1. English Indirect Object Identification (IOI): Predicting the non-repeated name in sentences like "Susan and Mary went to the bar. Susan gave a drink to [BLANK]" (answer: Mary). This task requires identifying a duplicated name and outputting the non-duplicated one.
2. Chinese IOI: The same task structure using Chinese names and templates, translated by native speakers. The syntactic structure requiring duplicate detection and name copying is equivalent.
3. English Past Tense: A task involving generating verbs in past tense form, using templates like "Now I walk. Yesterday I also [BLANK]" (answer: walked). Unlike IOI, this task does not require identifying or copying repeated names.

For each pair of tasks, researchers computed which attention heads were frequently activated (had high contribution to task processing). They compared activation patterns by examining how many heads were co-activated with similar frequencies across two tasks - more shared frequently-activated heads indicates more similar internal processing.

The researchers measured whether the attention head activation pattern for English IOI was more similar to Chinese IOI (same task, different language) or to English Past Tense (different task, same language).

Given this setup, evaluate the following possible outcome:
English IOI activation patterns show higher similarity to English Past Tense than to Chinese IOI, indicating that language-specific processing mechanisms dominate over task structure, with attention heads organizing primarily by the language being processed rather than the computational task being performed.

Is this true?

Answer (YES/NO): NO